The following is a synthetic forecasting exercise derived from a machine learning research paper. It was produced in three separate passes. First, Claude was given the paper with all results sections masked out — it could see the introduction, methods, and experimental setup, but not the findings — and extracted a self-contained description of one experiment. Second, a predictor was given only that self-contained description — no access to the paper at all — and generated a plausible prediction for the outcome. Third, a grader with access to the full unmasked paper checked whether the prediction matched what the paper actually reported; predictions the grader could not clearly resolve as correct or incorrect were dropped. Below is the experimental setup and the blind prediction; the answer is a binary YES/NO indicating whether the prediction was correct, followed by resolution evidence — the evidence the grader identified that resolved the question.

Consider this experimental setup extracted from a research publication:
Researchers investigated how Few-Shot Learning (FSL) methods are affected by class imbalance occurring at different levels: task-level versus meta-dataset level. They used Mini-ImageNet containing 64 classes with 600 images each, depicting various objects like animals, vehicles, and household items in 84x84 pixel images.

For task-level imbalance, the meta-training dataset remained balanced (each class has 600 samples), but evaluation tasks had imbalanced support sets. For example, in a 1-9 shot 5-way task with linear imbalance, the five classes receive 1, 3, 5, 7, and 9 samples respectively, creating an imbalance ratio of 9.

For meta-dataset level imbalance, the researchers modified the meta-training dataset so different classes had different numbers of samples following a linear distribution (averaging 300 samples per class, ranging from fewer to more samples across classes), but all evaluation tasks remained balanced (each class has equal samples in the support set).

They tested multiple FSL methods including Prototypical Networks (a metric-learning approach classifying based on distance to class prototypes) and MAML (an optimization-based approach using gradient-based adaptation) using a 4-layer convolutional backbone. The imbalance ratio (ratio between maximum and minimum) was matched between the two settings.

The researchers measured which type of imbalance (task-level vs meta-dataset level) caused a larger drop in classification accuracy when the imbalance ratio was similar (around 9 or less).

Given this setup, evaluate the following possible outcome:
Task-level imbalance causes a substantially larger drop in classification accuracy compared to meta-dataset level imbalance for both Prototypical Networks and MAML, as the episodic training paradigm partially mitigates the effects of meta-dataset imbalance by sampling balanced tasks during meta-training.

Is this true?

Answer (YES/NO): YES